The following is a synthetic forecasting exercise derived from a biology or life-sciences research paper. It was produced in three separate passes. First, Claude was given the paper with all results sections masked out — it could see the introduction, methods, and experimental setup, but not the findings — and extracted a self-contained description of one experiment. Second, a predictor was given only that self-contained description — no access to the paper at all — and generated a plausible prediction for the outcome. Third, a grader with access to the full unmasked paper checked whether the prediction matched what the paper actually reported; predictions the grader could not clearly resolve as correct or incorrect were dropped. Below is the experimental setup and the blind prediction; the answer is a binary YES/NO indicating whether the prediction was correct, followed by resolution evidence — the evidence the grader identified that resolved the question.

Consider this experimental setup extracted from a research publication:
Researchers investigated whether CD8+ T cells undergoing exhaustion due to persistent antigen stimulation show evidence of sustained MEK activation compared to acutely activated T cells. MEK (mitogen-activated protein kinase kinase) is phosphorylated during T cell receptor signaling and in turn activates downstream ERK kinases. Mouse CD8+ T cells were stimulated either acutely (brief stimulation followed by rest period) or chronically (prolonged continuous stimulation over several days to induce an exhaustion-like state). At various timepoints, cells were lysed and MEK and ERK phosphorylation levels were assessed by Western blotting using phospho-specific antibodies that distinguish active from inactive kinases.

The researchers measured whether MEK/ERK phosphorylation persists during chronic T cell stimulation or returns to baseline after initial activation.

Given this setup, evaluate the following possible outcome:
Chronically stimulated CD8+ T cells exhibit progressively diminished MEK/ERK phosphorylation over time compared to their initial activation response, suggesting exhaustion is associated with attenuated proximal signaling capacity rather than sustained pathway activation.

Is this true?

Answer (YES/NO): NO